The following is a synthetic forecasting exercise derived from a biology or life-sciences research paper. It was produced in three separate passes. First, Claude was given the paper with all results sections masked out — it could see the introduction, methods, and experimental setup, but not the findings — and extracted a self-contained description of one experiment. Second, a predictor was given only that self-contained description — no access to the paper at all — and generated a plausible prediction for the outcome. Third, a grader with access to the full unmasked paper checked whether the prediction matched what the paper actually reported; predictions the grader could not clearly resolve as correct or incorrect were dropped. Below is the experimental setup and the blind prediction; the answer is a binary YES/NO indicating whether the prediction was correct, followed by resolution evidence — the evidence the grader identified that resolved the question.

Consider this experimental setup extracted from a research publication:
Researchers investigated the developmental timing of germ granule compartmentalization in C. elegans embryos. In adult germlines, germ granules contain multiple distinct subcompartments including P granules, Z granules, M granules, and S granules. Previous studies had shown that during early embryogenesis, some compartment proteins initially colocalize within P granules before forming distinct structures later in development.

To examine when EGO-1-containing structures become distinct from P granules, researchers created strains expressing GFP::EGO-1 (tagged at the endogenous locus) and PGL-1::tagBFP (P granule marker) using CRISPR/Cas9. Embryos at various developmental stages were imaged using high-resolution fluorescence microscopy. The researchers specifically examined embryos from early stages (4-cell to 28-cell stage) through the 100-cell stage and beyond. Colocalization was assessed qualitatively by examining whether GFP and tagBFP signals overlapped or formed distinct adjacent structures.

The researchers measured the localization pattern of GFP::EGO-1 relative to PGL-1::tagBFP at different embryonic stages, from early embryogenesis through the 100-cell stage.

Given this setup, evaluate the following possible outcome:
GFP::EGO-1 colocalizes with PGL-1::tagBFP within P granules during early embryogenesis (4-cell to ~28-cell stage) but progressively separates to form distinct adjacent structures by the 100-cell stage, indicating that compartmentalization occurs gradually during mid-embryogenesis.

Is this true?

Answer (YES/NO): NO